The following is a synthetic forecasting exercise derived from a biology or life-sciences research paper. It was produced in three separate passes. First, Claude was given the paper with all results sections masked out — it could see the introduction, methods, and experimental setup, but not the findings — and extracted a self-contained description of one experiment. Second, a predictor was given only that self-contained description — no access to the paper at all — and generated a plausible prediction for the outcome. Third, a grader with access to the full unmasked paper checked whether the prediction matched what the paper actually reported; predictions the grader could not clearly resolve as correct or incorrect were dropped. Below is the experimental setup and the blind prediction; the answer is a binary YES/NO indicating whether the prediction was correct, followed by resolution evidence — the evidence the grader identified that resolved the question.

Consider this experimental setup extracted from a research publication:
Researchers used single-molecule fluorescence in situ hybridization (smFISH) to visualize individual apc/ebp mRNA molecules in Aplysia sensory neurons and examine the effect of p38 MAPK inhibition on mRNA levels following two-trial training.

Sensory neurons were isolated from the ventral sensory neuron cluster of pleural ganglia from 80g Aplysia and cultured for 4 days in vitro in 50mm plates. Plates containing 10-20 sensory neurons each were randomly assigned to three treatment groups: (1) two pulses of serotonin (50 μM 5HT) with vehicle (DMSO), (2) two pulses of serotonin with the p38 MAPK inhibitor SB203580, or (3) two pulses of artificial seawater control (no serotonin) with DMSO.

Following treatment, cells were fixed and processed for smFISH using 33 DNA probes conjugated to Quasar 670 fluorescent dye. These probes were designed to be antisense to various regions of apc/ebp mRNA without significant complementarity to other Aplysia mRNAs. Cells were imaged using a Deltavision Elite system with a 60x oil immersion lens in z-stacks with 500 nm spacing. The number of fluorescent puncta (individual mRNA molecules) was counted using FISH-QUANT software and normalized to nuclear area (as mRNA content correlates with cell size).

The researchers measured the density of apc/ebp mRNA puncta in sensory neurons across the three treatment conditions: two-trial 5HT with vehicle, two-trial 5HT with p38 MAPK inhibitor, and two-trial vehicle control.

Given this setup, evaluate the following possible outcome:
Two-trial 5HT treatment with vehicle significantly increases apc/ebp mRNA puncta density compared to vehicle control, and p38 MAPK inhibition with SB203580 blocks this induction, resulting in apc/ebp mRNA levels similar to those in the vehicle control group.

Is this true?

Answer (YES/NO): YES